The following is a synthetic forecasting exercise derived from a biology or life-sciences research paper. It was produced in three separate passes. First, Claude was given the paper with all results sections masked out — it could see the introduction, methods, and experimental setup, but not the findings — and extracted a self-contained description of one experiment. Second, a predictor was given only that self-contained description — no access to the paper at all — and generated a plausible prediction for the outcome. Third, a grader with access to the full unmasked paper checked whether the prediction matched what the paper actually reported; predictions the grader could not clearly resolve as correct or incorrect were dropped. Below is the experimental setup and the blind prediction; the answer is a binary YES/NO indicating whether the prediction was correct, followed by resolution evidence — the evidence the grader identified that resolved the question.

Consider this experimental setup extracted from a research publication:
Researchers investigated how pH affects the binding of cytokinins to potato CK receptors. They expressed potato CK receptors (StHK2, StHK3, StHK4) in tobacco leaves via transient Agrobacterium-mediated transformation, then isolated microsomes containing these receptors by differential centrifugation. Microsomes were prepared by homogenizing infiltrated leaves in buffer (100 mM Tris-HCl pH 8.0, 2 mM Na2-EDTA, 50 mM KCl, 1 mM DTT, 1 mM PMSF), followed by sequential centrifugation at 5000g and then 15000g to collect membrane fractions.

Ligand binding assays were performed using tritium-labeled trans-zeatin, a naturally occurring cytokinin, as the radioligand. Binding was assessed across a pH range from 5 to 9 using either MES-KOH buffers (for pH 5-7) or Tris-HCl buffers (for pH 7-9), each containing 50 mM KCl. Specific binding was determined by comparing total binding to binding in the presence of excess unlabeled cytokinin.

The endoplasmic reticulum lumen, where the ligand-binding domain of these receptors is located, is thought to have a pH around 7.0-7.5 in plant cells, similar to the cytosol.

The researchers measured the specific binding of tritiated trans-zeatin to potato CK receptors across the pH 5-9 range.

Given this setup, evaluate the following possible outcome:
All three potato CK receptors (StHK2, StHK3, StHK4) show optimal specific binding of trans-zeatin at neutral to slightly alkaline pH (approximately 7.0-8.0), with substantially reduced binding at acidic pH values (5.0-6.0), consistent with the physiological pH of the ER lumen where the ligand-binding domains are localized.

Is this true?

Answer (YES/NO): NO